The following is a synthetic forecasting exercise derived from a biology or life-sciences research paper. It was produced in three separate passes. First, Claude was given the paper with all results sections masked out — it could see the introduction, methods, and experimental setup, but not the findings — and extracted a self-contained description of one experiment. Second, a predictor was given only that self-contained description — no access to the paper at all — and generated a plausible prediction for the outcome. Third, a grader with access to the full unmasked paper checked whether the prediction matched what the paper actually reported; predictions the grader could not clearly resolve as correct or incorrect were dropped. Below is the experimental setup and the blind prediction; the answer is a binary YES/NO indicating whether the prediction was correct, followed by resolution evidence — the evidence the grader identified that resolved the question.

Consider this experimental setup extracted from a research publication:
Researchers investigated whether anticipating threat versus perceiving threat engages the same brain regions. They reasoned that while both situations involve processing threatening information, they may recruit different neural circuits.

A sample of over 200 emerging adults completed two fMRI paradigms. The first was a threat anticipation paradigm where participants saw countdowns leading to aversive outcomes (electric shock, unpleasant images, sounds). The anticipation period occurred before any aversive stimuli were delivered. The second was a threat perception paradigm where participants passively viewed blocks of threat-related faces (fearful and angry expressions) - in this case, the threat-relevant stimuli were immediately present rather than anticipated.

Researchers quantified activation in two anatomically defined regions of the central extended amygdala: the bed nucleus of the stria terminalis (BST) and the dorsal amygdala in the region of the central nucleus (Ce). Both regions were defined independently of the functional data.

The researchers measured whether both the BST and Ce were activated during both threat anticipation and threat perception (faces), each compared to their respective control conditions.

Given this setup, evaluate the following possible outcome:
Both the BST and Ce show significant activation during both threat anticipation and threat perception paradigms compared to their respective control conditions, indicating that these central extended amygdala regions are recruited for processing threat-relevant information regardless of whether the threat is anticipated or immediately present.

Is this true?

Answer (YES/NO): YES